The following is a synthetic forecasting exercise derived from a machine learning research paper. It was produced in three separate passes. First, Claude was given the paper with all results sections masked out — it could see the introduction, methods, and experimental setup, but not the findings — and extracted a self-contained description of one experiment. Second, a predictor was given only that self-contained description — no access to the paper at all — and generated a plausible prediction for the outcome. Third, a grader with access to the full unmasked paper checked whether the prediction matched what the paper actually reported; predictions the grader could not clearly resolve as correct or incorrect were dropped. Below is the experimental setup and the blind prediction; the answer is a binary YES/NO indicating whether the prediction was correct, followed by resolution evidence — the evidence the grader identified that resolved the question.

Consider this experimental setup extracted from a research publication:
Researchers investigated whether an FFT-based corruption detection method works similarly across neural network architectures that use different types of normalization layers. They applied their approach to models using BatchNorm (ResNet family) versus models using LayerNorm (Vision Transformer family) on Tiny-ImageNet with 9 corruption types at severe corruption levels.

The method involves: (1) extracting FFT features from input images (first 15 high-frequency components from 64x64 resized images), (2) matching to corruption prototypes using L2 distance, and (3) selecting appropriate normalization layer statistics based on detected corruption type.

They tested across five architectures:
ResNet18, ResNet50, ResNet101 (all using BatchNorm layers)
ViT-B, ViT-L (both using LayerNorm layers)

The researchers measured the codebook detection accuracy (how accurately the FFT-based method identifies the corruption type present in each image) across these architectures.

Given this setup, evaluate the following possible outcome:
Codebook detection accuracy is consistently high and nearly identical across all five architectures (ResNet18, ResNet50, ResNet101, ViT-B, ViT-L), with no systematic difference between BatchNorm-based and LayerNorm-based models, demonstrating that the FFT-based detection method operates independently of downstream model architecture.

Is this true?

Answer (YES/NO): NO